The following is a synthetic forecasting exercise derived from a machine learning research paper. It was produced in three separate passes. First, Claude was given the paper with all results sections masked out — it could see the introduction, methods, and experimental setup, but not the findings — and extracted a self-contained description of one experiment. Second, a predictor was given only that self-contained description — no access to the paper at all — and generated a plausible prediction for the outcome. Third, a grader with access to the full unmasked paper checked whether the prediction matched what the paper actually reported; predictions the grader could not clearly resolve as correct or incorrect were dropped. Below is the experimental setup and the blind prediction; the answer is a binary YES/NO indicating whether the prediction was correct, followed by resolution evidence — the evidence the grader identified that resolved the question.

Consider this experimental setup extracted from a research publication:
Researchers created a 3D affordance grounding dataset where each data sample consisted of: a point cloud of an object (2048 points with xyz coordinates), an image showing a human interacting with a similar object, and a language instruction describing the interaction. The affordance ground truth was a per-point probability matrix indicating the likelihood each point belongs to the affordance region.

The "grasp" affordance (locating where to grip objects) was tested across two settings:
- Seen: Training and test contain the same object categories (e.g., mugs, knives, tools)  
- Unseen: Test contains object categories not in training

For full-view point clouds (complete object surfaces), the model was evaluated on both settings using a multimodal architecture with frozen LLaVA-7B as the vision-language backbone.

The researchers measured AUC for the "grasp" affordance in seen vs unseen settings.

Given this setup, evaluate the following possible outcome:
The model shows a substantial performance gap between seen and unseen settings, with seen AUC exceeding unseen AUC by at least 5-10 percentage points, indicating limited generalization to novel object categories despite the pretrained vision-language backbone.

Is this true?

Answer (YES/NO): YES